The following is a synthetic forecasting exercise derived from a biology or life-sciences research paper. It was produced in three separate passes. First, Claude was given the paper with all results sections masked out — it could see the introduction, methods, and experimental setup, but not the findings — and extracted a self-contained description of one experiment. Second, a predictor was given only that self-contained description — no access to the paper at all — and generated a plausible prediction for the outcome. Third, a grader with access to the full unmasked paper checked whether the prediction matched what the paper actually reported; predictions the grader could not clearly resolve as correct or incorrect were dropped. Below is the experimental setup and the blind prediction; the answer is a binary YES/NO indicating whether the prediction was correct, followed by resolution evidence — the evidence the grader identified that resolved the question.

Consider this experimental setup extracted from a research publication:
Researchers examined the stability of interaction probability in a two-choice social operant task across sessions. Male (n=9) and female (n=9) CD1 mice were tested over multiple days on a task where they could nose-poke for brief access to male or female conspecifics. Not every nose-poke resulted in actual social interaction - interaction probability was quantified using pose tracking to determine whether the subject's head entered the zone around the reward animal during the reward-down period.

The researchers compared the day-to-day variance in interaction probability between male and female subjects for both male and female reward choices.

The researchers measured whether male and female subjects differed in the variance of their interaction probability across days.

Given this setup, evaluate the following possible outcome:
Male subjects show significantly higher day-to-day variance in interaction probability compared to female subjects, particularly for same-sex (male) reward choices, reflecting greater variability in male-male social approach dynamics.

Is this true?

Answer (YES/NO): NO